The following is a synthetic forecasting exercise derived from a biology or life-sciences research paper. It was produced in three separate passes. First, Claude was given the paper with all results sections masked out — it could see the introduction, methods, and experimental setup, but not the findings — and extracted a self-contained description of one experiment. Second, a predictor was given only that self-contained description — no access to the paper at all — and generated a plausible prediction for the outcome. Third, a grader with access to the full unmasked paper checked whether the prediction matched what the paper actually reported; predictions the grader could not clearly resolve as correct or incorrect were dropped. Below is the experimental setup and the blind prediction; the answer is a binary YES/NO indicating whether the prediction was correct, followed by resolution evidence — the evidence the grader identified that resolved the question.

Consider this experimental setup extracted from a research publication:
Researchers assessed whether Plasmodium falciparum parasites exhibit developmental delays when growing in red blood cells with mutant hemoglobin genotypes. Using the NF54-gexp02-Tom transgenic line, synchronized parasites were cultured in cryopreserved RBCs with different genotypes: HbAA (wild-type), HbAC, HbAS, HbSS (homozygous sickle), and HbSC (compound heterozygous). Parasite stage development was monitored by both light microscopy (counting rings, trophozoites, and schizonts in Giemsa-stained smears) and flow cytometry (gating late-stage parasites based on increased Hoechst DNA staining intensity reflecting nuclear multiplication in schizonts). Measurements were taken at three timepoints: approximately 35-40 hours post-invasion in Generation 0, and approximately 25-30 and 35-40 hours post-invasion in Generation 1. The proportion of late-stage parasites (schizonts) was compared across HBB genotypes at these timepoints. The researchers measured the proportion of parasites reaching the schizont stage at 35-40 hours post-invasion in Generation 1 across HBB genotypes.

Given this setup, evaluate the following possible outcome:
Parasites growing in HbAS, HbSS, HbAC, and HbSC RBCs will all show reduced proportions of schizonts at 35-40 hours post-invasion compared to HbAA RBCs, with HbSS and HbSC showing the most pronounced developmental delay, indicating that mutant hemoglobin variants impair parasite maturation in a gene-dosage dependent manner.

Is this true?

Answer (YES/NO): NO